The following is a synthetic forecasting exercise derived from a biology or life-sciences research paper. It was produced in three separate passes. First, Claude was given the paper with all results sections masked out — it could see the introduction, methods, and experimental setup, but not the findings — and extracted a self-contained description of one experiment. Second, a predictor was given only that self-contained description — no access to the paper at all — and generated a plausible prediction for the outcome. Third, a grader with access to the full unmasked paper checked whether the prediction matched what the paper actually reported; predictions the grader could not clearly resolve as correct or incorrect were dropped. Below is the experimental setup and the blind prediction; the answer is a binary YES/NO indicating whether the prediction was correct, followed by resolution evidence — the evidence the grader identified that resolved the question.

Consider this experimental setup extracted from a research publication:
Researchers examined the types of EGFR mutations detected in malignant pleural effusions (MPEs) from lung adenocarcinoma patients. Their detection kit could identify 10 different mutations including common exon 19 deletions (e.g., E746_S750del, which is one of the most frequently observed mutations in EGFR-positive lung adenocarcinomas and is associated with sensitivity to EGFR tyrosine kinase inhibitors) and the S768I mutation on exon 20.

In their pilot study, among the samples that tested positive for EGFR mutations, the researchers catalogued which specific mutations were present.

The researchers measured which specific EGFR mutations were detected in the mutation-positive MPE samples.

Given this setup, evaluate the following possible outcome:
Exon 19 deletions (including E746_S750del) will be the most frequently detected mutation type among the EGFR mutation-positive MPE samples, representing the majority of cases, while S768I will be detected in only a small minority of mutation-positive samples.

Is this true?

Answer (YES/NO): NO